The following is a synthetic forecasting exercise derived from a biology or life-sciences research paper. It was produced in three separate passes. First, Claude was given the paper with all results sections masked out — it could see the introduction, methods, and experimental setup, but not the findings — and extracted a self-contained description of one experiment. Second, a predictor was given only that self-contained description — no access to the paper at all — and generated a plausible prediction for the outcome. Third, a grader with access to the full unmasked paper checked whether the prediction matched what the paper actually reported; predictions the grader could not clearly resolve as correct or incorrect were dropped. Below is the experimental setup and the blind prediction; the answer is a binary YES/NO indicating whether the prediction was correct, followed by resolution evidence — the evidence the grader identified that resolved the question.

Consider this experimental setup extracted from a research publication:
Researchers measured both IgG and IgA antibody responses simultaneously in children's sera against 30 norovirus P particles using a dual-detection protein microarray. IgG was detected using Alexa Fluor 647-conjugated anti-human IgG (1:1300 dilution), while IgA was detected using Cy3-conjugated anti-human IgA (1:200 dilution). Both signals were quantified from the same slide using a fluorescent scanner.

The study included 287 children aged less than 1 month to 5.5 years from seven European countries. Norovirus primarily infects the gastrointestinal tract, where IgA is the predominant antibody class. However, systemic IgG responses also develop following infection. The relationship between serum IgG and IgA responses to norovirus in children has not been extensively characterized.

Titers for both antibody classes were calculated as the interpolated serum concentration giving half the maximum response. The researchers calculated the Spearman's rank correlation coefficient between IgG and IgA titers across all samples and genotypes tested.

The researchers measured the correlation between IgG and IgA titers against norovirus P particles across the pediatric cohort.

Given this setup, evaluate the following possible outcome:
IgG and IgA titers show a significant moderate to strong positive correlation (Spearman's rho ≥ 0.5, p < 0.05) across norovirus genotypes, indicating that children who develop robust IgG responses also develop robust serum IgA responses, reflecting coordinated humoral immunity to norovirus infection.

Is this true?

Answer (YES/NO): NO